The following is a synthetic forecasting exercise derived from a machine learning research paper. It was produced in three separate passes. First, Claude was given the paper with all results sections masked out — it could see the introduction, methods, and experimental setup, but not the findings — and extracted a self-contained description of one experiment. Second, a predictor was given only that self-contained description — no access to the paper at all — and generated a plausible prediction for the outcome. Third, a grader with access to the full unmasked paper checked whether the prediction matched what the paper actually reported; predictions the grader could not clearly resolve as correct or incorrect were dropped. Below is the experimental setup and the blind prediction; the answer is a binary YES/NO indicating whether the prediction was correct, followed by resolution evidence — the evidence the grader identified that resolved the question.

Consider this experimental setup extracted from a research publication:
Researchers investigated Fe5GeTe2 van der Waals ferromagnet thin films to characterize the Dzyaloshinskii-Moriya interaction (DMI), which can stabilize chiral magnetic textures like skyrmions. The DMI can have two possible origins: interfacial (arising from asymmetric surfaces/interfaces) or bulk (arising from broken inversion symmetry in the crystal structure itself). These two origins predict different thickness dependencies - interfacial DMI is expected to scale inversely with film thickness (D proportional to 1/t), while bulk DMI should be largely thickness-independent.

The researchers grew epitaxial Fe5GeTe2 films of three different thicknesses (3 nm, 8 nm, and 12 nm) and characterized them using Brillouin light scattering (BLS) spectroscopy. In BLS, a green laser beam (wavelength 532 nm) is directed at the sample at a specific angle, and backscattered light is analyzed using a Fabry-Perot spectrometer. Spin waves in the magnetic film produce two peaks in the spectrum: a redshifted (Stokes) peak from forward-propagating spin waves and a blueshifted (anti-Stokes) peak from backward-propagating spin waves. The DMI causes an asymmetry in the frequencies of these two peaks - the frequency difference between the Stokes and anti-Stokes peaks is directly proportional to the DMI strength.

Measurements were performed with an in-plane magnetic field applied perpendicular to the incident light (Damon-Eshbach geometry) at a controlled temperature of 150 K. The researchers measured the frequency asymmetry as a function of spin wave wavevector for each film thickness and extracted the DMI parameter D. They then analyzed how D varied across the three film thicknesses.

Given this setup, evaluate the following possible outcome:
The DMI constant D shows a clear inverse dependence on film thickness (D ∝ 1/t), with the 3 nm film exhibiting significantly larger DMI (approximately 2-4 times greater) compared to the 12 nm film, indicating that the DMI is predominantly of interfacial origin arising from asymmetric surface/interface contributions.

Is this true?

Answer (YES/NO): NO